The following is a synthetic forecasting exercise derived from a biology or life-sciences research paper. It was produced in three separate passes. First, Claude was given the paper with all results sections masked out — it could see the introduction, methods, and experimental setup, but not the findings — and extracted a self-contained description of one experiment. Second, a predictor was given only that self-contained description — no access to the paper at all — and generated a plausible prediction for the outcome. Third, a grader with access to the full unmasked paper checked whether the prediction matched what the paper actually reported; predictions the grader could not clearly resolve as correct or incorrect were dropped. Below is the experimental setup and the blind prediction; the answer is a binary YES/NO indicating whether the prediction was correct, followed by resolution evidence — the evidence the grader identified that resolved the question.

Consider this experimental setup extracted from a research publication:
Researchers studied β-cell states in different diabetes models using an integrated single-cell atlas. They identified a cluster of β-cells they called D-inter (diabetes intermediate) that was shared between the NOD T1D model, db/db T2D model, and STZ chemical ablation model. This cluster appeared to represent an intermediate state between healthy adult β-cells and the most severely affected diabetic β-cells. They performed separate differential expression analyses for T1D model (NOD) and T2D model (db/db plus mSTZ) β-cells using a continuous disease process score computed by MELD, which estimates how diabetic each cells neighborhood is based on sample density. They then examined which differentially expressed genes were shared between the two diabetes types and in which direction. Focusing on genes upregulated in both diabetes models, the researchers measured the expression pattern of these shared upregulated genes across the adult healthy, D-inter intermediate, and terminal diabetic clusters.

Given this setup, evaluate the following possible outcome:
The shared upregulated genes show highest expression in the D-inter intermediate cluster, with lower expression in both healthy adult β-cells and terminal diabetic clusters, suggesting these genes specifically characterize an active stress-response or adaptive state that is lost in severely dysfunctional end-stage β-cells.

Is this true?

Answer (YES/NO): NO